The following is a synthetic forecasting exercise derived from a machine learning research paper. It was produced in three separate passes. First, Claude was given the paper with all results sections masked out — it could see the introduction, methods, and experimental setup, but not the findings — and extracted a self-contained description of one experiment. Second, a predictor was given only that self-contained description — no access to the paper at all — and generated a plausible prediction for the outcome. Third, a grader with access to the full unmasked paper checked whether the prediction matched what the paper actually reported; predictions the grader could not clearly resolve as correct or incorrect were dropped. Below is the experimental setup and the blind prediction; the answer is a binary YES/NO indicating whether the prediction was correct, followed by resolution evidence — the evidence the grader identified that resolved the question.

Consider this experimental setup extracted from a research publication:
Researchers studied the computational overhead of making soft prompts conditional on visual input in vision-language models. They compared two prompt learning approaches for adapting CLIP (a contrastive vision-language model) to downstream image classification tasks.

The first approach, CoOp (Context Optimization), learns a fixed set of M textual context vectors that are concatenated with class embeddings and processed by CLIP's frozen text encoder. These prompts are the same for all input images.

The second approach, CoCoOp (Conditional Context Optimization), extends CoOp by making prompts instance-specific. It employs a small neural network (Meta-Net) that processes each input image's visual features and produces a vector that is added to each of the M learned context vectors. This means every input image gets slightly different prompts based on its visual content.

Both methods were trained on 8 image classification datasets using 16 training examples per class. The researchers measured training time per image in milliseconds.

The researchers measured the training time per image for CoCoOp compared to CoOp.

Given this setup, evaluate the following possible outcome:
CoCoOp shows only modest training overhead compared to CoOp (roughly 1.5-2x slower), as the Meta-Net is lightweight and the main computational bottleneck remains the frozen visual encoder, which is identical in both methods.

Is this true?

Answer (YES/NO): NO